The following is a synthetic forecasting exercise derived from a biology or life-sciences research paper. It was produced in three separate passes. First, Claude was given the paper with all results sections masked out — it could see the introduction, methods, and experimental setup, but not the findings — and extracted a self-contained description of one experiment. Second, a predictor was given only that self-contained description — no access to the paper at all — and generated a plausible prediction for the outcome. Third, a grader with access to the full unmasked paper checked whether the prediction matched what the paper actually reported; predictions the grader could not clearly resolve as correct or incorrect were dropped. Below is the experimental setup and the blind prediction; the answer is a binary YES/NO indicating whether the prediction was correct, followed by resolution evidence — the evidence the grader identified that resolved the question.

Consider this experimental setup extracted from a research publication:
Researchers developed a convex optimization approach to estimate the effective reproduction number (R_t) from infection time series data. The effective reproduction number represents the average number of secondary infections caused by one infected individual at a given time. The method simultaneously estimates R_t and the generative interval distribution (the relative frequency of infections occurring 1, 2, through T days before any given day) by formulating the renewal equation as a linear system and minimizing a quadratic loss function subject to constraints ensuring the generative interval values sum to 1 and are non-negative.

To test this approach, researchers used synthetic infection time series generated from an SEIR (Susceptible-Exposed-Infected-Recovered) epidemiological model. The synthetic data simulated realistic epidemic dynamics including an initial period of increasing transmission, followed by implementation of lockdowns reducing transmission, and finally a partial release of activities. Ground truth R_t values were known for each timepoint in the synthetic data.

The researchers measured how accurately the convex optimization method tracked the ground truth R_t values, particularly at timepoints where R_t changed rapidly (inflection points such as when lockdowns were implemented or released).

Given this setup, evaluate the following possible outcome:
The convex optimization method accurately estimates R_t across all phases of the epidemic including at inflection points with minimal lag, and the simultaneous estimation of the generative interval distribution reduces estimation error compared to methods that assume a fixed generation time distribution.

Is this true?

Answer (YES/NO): NO